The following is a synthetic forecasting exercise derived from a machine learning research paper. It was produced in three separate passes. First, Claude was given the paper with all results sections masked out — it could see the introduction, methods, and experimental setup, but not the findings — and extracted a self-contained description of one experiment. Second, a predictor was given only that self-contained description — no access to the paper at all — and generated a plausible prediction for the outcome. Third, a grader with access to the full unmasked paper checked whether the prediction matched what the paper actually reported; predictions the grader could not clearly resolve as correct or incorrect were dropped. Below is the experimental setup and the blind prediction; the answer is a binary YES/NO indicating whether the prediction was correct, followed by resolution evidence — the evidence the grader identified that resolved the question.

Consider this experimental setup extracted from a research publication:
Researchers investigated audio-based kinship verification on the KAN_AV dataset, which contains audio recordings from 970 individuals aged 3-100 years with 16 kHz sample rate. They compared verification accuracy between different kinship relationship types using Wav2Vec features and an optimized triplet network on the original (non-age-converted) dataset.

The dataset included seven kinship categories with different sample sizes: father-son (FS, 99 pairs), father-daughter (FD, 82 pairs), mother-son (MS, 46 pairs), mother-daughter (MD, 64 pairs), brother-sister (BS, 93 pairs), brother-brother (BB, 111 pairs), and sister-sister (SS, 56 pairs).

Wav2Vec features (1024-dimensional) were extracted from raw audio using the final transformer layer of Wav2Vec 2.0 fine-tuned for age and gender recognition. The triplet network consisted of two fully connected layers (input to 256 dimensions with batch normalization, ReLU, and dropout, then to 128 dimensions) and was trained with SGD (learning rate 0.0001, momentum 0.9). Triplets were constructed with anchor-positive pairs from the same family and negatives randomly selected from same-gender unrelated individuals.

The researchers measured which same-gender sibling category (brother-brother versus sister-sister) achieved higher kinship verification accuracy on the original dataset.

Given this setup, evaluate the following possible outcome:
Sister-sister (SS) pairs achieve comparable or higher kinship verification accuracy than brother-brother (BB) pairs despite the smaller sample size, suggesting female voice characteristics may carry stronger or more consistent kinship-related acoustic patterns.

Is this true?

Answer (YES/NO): YES